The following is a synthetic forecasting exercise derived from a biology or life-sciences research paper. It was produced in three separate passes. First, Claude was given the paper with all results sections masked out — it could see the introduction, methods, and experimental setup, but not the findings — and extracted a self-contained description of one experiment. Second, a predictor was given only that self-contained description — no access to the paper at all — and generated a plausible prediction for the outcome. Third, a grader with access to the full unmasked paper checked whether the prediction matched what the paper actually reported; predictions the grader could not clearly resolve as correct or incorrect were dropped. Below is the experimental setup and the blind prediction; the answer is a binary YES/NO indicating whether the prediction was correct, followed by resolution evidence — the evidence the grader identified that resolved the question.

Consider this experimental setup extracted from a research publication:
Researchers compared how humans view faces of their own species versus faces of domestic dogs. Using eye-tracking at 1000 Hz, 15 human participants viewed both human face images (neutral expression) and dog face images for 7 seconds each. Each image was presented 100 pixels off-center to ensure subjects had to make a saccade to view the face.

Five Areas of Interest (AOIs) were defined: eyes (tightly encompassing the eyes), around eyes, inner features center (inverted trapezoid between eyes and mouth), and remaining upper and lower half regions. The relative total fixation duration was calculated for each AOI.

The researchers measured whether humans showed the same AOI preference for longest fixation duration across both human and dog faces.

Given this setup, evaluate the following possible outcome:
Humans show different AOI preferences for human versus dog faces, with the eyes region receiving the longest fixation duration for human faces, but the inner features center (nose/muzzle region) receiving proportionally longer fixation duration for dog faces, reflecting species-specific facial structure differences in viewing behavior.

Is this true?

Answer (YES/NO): NO